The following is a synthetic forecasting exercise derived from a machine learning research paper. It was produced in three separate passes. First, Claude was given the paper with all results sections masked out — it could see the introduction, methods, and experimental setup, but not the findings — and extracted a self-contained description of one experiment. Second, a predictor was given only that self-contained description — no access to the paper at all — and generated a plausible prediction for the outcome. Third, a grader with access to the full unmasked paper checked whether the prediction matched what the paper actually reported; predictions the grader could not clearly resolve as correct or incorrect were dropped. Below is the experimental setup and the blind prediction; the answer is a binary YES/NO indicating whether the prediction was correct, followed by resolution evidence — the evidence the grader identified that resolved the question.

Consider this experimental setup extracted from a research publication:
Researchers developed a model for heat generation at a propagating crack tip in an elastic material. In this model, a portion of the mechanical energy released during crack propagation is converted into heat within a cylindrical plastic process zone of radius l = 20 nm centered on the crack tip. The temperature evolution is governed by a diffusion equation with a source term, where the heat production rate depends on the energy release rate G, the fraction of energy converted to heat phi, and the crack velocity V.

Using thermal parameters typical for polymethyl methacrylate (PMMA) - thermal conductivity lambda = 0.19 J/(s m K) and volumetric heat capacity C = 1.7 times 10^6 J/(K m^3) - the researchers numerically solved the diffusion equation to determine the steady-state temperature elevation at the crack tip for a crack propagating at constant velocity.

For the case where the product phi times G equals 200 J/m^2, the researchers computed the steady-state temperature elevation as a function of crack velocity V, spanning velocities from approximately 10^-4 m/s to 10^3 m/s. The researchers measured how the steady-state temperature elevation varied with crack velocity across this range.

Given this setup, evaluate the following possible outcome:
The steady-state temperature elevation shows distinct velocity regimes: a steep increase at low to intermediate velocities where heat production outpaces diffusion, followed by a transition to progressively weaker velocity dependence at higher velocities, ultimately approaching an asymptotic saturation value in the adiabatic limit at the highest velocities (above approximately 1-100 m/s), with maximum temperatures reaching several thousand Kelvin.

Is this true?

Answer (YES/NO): YES